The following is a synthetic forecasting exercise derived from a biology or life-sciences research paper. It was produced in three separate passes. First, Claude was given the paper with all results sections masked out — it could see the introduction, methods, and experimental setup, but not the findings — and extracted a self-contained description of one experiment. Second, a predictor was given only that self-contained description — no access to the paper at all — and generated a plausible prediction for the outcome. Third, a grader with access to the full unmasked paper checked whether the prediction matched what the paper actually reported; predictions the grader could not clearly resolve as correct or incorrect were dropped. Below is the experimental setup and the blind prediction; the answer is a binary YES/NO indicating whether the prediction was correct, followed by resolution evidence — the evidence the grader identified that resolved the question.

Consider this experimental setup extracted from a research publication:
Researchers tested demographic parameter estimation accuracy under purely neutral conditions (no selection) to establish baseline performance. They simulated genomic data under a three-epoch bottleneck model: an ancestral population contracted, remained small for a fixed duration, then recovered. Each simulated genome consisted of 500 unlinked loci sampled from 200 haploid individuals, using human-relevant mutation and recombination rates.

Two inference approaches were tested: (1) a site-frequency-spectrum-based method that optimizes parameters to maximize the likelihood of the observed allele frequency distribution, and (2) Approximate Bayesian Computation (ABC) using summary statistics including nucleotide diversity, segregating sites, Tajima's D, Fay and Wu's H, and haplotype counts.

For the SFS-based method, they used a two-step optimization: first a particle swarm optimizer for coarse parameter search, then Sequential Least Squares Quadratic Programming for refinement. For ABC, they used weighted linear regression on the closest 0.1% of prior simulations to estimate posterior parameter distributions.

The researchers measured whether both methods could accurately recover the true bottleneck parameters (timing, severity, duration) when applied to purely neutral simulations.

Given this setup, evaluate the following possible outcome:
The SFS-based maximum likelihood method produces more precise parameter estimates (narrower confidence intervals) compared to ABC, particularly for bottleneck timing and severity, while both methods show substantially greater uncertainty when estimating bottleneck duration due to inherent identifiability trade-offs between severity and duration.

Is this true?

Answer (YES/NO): NO